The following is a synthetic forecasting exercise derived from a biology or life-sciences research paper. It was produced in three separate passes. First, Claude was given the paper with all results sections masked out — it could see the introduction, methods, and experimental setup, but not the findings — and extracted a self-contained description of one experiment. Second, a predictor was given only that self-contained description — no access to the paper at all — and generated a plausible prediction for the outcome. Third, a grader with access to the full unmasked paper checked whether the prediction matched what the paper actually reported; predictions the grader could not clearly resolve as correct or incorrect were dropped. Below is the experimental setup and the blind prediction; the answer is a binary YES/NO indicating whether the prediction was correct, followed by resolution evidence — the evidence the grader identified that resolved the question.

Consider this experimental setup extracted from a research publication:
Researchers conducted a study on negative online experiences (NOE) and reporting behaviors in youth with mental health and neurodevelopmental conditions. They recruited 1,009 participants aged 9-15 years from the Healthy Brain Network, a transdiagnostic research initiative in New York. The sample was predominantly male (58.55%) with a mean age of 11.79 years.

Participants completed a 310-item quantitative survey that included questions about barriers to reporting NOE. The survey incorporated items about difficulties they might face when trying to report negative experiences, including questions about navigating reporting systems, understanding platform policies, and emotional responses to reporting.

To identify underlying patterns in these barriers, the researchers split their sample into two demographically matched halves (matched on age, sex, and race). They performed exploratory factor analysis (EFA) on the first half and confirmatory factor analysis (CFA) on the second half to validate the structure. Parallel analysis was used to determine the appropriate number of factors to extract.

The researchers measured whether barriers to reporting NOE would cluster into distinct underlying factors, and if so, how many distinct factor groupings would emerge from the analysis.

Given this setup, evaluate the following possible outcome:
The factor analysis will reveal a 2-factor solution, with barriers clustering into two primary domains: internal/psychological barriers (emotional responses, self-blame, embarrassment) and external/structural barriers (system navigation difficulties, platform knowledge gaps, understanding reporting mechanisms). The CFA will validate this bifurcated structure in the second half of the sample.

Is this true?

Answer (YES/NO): NO